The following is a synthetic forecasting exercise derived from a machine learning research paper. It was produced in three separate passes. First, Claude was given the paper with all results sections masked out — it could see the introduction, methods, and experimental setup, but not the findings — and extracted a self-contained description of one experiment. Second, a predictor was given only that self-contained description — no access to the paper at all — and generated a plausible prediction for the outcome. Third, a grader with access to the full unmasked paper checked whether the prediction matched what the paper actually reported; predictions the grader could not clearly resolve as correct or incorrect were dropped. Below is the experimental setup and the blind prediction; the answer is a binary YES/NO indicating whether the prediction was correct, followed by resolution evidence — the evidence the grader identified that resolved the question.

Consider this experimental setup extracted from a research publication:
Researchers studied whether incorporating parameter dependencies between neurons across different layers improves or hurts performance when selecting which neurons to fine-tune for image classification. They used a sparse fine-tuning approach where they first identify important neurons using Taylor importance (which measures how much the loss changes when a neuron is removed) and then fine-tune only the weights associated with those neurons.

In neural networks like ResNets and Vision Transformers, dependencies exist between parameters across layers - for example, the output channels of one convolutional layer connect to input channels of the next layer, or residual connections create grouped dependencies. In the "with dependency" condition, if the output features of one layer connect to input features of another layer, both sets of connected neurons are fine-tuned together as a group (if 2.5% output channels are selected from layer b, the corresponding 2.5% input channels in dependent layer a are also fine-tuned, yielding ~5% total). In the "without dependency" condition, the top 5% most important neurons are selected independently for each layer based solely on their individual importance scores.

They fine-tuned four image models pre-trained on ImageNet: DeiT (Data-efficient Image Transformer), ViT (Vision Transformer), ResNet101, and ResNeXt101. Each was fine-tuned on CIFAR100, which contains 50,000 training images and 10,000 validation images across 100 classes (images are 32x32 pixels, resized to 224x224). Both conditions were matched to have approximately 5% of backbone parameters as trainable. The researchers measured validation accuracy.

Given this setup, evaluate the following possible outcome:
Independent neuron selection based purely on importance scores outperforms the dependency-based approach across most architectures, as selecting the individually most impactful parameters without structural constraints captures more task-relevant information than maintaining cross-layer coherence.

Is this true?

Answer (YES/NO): YES